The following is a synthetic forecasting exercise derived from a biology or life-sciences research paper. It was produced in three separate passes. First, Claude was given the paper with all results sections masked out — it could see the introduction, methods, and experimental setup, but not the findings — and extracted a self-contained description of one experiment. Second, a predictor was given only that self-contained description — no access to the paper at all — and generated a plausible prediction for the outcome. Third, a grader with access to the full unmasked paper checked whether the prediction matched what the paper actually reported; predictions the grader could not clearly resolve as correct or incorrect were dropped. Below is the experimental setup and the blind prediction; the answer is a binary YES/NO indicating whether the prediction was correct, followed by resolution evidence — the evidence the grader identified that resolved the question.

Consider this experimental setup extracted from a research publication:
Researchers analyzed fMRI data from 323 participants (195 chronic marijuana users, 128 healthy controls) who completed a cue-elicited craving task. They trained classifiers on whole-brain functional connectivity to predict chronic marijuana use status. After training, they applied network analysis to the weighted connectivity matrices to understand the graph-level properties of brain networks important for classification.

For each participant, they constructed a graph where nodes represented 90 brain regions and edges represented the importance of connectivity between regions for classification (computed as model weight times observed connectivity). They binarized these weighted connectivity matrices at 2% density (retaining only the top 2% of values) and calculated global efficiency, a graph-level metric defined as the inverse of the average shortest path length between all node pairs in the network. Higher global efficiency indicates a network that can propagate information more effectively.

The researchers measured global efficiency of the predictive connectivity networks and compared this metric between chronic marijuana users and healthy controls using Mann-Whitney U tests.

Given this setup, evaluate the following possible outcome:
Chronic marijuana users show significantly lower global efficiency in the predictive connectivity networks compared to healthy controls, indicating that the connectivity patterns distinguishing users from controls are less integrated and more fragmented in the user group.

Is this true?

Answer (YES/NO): NO